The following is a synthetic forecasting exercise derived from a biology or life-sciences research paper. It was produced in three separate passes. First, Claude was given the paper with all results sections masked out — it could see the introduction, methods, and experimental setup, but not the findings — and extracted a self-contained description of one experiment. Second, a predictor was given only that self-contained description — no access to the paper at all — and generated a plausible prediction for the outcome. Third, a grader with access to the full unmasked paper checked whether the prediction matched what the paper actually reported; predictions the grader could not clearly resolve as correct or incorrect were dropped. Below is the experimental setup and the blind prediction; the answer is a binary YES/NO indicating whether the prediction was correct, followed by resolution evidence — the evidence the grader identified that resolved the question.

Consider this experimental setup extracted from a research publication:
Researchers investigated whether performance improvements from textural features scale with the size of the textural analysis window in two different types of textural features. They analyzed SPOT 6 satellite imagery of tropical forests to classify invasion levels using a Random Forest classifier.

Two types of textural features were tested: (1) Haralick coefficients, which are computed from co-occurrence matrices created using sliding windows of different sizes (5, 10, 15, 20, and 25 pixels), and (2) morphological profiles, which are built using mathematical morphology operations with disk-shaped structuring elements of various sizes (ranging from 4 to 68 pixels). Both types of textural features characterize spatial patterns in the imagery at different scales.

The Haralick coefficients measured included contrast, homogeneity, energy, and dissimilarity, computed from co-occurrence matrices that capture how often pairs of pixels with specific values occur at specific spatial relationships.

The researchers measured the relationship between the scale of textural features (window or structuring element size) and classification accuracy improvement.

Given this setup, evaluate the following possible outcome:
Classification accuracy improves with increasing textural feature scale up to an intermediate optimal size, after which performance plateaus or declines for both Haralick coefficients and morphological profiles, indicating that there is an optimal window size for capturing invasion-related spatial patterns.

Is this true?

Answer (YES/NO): NO